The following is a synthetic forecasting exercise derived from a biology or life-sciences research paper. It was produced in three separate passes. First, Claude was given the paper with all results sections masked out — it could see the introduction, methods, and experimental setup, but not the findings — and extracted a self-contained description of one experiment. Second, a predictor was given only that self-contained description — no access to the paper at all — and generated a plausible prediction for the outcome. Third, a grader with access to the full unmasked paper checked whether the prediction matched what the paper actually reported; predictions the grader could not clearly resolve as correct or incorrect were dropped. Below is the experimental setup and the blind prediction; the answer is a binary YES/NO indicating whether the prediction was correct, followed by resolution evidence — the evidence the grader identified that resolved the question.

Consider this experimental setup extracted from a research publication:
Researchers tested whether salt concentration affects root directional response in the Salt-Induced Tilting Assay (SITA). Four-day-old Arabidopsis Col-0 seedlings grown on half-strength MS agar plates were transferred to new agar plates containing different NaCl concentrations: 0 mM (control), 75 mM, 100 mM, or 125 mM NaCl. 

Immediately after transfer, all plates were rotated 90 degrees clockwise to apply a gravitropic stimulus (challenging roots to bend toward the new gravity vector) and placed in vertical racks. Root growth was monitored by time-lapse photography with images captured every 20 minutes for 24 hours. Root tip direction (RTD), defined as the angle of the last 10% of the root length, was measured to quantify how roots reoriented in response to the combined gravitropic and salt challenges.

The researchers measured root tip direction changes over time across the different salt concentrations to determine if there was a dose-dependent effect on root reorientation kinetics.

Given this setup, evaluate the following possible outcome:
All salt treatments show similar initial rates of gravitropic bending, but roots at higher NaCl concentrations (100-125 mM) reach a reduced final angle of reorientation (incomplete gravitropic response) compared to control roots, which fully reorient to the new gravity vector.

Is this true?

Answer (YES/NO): NO